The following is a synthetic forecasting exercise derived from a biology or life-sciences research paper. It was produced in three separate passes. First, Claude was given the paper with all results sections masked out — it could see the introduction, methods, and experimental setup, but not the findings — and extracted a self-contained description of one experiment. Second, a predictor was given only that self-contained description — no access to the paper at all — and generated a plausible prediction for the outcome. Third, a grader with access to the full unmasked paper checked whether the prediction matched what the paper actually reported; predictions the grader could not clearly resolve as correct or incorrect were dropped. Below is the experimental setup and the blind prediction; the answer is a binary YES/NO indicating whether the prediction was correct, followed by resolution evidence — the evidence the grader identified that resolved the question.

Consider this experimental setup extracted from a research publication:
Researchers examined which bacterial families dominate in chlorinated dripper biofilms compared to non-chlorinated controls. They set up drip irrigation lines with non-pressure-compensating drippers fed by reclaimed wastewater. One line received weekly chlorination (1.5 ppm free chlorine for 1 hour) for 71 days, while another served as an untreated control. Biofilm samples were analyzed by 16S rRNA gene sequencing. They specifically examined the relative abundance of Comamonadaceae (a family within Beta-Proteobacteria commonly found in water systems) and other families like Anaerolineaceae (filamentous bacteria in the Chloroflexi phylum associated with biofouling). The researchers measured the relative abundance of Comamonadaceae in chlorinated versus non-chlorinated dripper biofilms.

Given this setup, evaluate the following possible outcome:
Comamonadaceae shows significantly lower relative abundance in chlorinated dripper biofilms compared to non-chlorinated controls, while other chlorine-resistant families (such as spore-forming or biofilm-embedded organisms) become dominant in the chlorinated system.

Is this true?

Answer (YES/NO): NO